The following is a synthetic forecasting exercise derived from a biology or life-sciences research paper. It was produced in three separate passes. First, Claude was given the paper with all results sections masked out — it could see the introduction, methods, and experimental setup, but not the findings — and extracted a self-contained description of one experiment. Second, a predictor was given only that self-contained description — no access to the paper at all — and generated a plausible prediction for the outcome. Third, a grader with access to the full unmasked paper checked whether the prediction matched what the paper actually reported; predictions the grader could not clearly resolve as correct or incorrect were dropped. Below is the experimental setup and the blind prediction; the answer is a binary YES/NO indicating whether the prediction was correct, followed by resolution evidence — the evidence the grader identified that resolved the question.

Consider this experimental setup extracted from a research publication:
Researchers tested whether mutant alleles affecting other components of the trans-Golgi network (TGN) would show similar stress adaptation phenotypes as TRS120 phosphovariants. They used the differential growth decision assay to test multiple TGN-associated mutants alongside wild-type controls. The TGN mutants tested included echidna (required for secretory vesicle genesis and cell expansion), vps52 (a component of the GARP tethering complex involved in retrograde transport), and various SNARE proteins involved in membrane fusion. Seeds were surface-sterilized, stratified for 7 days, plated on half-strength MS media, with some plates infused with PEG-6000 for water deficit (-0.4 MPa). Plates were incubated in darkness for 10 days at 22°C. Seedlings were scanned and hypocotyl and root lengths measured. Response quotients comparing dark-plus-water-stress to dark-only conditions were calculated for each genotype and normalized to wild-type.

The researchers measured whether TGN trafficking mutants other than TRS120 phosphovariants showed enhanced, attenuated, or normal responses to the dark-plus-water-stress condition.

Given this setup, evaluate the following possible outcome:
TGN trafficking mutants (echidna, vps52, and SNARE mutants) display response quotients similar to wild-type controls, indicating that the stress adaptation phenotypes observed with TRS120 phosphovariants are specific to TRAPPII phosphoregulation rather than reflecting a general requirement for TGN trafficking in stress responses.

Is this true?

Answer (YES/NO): YES